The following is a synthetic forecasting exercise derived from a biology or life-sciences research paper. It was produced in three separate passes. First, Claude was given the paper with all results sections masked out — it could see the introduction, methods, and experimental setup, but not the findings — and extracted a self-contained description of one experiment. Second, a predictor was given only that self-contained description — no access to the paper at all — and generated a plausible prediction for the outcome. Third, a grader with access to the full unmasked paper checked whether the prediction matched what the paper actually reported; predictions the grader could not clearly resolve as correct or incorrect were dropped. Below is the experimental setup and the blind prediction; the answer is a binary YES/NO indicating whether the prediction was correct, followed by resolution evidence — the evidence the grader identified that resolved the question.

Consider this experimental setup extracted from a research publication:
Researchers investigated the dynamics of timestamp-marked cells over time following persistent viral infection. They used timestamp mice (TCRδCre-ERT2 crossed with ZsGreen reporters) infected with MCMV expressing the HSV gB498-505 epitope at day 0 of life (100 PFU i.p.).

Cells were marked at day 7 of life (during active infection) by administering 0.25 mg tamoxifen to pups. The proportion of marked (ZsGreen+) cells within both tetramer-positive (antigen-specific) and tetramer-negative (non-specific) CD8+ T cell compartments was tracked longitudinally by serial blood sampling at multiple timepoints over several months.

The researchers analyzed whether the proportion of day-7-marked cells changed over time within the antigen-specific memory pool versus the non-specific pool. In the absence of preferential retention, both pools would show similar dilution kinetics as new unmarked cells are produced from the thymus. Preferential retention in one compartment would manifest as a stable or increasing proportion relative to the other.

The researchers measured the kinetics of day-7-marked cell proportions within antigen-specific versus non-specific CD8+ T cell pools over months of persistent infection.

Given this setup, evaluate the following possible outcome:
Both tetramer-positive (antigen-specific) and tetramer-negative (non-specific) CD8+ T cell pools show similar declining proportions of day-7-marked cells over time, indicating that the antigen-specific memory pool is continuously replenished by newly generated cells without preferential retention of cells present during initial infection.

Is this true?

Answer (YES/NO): NO